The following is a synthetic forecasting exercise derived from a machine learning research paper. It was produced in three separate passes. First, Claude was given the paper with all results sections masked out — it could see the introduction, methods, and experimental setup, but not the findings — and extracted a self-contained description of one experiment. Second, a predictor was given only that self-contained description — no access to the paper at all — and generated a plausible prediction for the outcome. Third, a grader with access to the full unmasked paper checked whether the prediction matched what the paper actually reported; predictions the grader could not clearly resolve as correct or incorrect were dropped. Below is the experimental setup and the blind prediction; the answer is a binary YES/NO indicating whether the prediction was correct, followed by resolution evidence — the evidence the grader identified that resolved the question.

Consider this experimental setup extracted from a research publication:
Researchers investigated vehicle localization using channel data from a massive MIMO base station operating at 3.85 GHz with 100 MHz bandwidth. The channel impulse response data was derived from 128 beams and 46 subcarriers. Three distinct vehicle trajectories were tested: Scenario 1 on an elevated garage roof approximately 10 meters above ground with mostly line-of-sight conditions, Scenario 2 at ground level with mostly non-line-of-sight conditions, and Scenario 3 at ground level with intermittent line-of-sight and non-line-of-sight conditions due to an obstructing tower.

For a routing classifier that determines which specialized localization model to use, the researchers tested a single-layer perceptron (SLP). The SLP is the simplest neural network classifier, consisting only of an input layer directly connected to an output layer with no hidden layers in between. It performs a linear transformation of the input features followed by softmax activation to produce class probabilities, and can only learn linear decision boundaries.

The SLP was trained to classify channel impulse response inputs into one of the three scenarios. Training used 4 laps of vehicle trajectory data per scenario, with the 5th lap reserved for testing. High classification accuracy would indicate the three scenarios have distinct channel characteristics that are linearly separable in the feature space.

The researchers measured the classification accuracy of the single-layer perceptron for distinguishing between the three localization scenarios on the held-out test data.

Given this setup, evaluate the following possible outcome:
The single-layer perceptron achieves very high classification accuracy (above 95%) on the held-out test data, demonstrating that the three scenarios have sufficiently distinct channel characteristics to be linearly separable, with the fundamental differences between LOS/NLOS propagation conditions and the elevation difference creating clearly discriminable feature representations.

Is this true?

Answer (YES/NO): YES